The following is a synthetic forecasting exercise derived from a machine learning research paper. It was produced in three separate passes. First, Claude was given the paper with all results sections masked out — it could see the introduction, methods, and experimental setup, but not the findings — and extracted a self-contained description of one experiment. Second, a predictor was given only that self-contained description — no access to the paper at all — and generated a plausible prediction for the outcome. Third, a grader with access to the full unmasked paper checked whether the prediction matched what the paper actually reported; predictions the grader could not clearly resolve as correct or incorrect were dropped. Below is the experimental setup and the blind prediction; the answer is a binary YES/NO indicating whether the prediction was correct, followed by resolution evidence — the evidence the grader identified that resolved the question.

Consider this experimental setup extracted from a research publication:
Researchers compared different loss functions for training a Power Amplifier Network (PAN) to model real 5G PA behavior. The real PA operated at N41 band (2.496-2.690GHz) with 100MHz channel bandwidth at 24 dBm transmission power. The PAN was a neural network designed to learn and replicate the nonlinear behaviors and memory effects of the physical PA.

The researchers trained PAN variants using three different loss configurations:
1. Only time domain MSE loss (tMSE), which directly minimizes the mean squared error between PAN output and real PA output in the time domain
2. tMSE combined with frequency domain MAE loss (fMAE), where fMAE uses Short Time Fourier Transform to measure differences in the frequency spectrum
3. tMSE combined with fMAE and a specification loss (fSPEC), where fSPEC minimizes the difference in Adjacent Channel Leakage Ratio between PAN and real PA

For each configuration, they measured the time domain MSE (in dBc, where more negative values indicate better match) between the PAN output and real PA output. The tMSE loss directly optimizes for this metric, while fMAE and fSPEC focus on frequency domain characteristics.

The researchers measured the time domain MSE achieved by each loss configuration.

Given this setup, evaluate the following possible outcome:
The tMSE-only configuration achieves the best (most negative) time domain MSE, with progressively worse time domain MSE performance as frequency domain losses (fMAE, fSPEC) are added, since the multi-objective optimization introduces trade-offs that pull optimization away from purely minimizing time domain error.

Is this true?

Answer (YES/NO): NO